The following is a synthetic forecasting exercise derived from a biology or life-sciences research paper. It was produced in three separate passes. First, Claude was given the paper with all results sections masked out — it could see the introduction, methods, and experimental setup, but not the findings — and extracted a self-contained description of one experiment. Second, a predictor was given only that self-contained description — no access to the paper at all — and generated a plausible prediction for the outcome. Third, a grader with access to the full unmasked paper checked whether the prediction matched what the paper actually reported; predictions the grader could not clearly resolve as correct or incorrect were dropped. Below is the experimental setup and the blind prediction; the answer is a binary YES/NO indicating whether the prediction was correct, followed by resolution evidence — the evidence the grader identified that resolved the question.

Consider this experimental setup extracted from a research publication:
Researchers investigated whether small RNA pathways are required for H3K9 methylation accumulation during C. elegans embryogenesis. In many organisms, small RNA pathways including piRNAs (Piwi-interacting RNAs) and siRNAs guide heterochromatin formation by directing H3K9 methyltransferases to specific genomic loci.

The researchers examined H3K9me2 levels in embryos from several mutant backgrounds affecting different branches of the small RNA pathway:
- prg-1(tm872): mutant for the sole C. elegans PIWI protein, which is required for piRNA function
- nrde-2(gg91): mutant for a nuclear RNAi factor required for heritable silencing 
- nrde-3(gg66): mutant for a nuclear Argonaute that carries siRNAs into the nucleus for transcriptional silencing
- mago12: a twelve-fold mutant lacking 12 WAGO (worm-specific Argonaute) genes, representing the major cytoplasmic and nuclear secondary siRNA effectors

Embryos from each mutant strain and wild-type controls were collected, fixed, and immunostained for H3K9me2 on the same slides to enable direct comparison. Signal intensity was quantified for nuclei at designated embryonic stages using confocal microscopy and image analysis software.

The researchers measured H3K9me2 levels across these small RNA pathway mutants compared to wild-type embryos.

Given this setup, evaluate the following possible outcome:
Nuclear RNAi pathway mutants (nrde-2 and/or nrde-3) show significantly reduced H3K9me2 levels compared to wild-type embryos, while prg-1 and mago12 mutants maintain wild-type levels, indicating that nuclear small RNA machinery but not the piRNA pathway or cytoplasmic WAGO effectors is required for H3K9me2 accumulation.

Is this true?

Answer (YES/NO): NO